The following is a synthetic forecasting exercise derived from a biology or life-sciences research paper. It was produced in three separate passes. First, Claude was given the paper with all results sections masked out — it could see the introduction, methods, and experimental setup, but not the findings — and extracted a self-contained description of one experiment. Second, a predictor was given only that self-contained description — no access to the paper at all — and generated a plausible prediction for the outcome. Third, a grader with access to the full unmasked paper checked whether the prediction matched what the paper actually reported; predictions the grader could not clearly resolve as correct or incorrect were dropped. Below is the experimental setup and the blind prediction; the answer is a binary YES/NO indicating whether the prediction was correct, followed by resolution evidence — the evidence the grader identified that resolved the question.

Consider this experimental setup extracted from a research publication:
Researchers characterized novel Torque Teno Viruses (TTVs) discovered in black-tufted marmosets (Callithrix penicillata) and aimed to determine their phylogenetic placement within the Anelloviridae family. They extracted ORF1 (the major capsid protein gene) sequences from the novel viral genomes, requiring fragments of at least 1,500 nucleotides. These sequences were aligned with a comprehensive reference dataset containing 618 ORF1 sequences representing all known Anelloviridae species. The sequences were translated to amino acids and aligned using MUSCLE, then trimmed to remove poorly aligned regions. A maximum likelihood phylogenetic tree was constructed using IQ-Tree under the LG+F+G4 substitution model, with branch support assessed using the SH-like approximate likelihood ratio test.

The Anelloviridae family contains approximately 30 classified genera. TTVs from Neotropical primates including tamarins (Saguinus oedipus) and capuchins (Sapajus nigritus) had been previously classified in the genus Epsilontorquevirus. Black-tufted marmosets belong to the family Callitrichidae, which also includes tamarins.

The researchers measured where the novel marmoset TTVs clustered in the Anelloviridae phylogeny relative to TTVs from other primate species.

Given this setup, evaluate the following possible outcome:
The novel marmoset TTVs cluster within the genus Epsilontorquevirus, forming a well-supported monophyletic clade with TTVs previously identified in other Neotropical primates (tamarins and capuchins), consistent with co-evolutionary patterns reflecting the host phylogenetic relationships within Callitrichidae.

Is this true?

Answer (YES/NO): YES